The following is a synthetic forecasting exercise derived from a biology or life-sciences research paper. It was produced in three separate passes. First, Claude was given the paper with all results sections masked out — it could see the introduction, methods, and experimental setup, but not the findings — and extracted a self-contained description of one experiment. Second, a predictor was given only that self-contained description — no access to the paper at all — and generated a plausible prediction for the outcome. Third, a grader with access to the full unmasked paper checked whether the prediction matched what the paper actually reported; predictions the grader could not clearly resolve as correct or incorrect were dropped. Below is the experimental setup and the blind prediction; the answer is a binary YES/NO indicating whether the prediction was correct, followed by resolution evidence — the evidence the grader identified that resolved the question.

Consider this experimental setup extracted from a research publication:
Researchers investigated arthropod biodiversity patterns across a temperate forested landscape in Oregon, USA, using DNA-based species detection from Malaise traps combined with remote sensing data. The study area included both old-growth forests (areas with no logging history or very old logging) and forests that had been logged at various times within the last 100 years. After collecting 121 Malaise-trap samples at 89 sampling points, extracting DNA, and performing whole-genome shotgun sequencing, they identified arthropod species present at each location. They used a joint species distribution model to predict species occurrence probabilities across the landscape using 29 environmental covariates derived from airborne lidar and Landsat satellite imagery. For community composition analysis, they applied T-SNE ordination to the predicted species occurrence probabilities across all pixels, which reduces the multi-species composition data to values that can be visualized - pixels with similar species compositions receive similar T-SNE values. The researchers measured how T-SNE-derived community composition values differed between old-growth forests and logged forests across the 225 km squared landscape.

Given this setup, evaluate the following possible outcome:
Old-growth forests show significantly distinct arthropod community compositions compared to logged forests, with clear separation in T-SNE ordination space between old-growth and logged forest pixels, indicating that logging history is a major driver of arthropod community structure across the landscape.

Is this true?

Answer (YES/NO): NO